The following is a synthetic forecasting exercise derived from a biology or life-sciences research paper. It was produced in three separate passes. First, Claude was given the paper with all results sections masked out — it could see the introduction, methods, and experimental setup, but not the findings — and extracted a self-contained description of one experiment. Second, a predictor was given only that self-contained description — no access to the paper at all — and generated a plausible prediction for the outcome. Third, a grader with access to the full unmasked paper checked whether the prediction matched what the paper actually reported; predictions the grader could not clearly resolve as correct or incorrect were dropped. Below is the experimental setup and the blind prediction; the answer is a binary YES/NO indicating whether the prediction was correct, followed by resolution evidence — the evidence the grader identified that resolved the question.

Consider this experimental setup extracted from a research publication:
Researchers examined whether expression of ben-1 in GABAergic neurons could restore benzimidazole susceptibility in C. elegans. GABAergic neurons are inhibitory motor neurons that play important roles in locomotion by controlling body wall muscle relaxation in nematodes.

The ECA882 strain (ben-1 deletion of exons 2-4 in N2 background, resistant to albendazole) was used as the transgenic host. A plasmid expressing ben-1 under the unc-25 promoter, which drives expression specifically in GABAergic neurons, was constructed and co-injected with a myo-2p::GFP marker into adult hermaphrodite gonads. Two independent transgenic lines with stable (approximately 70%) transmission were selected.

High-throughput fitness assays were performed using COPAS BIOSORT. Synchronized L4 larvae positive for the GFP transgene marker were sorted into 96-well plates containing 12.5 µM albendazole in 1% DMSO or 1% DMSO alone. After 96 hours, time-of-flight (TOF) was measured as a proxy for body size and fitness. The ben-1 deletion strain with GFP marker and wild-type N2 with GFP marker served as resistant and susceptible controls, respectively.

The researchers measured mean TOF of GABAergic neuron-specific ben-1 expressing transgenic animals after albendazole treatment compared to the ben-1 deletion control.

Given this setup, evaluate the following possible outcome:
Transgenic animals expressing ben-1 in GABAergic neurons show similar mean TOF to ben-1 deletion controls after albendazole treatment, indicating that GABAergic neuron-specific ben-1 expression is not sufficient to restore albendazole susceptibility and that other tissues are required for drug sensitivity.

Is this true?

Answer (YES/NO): NO